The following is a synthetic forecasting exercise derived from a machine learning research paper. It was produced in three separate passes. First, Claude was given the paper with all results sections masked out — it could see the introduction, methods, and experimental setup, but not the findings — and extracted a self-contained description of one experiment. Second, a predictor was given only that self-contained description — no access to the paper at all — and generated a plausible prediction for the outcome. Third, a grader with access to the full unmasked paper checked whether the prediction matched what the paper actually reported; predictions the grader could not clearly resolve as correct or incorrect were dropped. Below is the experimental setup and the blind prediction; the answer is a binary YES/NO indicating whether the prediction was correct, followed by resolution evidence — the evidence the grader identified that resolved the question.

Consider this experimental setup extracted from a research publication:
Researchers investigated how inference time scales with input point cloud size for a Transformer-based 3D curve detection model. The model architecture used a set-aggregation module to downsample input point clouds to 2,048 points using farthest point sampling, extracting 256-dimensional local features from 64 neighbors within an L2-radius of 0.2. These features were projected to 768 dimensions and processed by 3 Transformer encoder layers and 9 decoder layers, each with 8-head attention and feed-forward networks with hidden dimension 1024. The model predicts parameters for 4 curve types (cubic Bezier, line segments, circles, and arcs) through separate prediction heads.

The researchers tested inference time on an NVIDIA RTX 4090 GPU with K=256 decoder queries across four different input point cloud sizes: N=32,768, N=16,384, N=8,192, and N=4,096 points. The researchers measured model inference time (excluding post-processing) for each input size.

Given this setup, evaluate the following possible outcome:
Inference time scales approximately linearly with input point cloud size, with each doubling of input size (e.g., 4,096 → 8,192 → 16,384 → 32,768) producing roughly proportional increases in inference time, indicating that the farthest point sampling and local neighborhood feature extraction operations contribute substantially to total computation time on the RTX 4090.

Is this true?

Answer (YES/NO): NO